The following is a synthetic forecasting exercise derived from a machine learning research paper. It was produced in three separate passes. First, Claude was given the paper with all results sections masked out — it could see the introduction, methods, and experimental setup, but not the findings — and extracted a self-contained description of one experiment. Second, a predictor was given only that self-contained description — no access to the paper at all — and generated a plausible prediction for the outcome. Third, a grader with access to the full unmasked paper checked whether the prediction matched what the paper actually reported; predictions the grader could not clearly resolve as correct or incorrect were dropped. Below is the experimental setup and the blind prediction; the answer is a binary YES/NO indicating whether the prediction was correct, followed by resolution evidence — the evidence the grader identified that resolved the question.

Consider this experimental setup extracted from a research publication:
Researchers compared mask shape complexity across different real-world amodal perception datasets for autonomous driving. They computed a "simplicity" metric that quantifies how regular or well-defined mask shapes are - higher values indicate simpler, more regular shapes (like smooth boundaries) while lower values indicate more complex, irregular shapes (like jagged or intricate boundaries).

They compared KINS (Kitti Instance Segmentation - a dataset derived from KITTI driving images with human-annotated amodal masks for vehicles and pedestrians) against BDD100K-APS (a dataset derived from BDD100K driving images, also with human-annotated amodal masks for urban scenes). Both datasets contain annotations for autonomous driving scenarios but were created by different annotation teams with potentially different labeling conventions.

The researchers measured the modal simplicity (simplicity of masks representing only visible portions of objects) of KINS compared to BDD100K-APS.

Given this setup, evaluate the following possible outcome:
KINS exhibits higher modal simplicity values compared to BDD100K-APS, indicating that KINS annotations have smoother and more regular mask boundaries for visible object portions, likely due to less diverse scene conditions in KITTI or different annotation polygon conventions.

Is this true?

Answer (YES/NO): YES